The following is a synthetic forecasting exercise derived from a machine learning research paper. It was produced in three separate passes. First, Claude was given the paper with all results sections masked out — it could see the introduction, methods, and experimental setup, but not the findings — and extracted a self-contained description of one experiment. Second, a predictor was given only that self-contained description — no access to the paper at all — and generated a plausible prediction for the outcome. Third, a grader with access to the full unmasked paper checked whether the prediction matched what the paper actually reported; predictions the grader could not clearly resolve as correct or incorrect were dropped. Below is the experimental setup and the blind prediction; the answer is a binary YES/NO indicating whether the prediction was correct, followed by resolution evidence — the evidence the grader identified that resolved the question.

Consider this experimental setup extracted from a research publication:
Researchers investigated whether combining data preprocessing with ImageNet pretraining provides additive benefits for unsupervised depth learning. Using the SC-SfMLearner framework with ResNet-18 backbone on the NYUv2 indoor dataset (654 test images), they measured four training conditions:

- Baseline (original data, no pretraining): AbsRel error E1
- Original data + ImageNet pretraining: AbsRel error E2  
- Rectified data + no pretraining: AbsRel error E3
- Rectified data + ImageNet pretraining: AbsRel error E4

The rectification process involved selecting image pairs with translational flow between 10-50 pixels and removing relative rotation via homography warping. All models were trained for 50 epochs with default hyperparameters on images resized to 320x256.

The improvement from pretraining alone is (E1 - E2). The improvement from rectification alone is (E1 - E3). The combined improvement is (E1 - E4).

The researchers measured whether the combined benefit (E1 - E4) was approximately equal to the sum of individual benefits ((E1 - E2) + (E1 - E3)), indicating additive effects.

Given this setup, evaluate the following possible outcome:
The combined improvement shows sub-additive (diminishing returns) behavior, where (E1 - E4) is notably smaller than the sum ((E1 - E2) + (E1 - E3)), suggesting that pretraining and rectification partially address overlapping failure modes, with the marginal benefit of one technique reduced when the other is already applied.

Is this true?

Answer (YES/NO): NO